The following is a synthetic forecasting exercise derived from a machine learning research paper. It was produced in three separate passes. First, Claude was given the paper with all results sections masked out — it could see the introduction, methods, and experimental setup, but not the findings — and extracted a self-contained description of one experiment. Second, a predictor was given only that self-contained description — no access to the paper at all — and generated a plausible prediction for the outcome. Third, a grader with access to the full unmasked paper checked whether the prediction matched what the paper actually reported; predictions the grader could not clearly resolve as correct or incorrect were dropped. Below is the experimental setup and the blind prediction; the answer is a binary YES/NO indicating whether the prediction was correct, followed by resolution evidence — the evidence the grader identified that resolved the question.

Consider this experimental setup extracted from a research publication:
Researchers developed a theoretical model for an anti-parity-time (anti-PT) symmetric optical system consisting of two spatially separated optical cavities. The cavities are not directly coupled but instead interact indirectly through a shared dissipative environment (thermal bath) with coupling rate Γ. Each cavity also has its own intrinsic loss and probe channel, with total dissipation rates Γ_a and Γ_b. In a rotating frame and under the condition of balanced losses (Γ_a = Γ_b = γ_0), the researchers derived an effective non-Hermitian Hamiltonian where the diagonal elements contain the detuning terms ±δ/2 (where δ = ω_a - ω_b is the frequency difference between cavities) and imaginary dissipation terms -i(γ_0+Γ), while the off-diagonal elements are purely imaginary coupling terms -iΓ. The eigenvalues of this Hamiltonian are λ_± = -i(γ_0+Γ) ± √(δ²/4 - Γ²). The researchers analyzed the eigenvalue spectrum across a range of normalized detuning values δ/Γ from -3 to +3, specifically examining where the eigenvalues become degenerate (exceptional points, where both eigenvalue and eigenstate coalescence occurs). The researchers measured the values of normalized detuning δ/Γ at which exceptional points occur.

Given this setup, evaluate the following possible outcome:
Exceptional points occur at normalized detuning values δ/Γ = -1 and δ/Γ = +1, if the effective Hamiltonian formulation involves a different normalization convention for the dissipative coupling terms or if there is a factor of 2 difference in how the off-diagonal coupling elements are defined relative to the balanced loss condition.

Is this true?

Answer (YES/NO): NO